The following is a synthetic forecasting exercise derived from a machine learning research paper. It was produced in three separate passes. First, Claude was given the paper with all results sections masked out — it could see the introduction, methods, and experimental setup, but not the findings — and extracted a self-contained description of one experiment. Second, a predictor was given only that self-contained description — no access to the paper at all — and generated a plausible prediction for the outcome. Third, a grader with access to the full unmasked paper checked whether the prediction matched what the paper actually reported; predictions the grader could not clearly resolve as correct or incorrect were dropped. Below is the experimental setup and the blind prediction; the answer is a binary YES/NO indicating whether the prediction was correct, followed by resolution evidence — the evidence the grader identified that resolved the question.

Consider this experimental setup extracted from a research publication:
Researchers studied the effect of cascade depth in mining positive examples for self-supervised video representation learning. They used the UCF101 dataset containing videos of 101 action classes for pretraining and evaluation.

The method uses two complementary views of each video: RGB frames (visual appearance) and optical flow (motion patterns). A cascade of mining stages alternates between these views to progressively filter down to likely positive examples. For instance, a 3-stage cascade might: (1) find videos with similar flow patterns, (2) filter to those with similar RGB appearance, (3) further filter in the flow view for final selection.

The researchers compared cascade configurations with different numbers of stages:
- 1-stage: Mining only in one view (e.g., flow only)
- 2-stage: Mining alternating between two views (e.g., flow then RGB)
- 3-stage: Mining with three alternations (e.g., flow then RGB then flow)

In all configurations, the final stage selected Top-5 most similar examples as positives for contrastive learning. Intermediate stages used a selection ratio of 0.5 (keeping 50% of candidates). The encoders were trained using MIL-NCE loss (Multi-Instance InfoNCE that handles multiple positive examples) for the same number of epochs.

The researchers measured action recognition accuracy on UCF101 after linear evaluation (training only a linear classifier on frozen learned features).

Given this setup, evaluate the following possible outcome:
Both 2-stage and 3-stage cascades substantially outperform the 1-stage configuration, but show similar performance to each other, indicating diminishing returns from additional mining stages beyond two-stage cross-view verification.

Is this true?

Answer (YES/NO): NO